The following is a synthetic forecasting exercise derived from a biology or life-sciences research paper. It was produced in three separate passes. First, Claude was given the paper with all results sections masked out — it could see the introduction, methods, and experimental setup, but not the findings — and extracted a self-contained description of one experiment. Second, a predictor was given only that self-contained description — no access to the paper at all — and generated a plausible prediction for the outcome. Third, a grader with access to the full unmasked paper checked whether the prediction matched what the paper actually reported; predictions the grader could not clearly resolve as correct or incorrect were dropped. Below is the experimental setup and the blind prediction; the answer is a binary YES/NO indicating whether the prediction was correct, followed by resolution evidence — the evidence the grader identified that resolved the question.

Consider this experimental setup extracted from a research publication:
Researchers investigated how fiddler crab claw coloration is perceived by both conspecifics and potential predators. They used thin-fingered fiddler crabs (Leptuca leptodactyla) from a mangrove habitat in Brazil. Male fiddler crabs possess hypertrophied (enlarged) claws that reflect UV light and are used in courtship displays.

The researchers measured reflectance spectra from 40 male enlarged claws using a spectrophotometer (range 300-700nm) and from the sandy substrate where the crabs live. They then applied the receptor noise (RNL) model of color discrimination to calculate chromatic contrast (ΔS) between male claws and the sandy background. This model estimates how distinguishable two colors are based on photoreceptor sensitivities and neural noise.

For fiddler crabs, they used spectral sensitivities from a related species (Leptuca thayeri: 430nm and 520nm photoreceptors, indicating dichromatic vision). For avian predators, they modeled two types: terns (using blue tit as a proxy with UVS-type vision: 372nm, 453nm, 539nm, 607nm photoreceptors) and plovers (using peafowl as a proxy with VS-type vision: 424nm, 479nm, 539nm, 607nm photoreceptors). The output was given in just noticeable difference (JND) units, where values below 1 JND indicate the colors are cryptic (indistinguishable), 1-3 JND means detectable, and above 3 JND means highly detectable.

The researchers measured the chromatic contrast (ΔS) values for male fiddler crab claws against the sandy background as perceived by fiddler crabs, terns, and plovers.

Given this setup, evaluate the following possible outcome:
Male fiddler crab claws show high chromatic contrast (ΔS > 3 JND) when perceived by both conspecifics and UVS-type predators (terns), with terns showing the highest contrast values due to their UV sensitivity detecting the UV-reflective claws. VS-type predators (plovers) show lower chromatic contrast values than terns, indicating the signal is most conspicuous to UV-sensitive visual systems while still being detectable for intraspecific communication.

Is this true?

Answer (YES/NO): NO